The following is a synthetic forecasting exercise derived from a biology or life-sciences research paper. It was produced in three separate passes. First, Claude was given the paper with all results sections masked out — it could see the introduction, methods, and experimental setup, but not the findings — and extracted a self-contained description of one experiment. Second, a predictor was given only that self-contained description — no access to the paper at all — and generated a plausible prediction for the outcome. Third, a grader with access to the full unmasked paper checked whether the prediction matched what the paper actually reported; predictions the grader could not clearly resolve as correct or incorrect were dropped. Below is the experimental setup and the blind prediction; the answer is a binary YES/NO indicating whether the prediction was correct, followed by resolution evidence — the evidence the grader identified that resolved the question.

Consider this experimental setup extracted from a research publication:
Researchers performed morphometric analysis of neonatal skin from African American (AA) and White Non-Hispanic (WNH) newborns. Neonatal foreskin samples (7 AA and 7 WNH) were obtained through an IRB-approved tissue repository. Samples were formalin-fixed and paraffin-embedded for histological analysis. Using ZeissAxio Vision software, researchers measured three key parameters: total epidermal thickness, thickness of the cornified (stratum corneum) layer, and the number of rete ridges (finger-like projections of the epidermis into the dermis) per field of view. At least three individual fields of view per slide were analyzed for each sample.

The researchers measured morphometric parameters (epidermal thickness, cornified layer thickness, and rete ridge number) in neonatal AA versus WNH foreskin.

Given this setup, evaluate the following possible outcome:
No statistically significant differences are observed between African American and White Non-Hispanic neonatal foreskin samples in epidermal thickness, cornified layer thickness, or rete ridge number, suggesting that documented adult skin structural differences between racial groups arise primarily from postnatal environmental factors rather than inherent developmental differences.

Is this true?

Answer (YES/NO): NO